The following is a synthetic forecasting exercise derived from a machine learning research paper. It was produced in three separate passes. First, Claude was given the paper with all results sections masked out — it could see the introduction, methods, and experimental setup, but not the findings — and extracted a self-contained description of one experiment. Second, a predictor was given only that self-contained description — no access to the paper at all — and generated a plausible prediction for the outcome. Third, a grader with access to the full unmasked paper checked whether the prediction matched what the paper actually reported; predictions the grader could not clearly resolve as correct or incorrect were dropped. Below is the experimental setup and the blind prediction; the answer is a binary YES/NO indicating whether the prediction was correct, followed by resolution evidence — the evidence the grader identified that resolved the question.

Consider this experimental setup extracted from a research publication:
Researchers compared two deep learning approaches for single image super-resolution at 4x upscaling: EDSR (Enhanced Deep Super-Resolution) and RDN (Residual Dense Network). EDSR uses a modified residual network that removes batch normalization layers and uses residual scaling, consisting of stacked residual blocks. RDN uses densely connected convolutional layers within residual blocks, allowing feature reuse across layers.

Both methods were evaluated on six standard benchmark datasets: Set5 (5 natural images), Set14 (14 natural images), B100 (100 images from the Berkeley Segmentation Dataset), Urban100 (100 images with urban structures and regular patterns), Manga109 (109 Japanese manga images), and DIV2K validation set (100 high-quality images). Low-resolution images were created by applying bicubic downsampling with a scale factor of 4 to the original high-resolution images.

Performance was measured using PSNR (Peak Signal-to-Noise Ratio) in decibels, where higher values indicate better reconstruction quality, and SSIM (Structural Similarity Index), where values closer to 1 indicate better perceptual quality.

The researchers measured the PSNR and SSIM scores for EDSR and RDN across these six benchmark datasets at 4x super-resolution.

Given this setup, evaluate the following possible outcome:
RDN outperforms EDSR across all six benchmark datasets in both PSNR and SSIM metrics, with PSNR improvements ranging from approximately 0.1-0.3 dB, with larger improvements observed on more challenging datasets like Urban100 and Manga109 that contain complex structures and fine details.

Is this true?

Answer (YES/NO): NO